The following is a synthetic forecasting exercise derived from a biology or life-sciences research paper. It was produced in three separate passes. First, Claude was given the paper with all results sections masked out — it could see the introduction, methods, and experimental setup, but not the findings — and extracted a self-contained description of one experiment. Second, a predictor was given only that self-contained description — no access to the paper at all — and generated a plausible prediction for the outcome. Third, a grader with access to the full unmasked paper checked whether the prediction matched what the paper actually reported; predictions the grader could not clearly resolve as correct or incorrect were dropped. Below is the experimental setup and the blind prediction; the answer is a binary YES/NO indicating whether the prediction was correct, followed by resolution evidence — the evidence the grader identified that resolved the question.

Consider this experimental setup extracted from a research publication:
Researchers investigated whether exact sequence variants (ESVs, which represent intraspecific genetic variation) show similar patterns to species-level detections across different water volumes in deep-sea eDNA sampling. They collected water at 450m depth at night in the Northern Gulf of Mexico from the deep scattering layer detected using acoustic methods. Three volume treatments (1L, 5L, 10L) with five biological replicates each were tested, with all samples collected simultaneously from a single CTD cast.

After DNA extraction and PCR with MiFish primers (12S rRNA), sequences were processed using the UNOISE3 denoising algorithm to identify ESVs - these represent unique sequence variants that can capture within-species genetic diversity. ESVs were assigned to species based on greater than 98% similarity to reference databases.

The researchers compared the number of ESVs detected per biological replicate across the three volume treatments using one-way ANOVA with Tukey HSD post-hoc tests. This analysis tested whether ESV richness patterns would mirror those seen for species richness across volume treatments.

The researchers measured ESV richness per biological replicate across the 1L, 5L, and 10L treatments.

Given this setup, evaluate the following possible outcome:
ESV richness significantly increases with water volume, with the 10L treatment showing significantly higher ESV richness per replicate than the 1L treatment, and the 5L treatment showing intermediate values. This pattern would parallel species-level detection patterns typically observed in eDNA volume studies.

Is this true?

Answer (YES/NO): NO